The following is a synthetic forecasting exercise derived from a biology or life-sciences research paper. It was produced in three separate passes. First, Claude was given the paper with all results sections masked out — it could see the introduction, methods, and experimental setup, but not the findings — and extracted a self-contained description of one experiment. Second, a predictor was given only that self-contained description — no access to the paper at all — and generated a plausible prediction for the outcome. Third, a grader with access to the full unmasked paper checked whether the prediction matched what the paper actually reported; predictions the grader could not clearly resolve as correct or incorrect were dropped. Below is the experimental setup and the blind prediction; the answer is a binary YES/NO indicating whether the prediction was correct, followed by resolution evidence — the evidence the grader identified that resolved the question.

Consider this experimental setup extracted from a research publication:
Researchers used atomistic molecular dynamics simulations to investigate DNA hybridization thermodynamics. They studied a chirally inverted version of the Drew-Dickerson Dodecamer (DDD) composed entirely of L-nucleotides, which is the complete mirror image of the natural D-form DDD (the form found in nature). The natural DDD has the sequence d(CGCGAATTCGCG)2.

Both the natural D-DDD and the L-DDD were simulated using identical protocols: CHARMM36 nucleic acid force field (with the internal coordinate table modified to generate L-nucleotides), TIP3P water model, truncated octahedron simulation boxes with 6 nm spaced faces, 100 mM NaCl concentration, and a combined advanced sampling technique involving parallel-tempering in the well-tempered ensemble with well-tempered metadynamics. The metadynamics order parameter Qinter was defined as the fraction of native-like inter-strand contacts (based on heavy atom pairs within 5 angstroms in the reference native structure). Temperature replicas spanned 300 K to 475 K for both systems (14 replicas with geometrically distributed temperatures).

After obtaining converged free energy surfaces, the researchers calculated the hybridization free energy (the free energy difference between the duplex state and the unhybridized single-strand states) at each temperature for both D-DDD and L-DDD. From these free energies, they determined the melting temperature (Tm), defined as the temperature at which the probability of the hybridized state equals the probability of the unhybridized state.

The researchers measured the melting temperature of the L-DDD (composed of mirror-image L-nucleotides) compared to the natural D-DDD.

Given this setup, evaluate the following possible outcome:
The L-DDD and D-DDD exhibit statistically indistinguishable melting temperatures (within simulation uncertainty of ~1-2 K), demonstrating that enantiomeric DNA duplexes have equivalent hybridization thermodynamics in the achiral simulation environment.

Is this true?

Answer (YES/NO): YES